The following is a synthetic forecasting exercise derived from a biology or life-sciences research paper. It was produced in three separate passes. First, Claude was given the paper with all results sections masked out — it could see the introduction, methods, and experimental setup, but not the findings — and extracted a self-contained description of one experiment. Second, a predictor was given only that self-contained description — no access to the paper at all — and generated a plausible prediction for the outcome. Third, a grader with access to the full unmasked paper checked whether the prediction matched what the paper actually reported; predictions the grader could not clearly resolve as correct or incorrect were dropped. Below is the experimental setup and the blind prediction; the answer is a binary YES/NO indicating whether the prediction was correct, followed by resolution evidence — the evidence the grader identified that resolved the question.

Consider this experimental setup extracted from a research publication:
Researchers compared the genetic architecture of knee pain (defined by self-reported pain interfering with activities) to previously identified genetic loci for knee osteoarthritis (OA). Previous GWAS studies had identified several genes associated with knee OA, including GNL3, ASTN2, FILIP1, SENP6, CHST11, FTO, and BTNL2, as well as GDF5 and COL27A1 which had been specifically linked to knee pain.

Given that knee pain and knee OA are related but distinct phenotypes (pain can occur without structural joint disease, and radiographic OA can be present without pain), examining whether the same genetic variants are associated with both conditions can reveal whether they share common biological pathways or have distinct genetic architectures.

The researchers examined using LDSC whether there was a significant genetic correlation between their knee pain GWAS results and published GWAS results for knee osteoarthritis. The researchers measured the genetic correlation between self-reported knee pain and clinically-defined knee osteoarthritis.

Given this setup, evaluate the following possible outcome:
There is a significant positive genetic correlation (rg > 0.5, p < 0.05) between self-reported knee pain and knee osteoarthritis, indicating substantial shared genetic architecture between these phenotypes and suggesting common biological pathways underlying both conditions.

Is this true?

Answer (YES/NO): YES